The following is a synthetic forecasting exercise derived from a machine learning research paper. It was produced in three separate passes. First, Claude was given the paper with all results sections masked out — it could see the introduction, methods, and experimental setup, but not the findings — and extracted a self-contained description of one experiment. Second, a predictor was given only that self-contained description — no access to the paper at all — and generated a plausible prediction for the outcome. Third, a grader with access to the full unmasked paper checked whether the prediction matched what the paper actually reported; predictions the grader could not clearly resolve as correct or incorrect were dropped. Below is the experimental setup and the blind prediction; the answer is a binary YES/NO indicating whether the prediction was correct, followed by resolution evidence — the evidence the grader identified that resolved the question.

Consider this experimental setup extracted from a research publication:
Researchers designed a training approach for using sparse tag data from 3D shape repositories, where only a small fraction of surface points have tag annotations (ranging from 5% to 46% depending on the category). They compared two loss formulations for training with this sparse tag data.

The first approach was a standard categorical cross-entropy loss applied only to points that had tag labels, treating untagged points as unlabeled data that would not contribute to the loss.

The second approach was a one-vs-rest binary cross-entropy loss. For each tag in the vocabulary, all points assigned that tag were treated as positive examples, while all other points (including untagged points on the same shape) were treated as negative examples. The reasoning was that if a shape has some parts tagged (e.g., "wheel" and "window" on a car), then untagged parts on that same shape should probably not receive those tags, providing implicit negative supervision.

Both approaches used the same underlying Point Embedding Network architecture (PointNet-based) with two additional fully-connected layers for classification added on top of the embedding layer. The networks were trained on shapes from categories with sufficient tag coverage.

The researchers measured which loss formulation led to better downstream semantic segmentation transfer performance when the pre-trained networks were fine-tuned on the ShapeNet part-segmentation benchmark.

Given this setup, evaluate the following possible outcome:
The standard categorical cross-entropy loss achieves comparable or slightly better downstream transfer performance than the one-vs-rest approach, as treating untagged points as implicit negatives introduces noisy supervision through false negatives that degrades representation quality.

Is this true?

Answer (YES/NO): NO